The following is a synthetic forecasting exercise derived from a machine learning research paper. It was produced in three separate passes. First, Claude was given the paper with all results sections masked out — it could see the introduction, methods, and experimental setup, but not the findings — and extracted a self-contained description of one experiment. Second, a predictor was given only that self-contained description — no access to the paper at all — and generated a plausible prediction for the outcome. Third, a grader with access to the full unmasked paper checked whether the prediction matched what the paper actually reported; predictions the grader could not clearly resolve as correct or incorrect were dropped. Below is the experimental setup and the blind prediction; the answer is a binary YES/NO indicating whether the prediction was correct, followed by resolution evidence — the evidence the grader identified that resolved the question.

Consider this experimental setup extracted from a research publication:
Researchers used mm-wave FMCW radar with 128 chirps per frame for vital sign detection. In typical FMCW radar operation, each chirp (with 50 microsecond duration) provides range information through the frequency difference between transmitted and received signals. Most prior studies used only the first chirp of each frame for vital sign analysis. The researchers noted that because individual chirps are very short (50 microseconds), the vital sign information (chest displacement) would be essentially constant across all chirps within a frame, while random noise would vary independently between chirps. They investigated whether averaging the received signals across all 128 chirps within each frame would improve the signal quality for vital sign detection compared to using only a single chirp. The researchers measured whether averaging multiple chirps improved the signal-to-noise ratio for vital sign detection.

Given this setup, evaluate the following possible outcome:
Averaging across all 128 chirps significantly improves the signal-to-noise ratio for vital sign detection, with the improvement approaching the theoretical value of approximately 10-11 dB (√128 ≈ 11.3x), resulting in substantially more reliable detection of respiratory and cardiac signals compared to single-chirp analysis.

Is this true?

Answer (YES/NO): NO